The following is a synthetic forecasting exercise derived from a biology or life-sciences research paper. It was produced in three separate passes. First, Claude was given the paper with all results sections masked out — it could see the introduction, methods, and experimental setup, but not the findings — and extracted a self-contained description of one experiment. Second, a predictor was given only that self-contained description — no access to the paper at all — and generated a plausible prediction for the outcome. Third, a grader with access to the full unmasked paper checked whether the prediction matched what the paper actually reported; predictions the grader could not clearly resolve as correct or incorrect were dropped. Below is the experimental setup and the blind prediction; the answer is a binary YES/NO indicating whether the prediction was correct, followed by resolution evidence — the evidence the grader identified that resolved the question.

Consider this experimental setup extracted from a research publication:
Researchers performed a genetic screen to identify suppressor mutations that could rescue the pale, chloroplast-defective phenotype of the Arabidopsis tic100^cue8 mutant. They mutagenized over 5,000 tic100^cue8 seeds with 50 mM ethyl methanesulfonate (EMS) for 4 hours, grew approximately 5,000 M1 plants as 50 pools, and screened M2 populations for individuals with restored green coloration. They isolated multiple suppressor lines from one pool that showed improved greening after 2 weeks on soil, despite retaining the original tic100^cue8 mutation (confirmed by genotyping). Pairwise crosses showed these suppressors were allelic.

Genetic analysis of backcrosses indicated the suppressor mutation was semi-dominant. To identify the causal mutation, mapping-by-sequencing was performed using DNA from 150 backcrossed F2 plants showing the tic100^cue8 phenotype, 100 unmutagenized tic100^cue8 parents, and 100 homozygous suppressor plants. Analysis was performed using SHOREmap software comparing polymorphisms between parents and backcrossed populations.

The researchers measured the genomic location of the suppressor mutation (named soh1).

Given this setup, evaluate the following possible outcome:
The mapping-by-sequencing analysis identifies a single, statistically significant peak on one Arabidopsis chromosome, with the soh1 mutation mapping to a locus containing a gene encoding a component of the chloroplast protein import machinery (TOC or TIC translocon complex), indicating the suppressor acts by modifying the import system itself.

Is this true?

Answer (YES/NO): YES